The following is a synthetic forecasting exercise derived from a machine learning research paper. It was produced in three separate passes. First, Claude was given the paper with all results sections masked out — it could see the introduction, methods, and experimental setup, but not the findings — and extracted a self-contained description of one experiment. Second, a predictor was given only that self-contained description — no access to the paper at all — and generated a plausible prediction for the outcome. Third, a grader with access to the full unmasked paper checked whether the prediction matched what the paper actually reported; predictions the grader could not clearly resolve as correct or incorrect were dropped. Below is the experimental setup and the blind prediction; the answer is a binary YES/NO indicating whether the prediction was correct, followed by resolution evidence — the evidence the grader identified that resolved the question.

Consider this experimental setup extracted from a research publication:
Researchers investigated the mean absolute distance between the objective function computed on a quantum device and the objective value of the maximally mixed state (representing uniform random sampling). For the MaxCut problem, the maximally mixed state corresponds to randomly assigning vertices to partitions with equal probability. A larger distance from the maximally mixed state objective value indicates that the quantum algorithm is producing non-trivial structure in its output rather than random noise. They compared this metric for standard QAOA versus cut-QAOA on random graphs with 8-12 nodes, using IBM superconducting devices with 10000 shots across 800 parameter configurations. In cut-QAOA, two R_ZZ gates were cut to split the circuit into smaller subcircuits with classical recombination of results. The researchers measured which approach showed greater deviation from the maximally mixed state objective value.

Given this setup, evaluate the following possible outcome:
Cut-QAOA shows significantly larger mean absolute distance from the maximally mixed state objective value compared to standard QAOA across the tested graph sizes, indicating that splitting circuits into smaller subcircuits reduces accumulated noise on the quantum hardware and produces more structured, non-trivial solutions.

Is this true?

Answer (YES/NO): YES